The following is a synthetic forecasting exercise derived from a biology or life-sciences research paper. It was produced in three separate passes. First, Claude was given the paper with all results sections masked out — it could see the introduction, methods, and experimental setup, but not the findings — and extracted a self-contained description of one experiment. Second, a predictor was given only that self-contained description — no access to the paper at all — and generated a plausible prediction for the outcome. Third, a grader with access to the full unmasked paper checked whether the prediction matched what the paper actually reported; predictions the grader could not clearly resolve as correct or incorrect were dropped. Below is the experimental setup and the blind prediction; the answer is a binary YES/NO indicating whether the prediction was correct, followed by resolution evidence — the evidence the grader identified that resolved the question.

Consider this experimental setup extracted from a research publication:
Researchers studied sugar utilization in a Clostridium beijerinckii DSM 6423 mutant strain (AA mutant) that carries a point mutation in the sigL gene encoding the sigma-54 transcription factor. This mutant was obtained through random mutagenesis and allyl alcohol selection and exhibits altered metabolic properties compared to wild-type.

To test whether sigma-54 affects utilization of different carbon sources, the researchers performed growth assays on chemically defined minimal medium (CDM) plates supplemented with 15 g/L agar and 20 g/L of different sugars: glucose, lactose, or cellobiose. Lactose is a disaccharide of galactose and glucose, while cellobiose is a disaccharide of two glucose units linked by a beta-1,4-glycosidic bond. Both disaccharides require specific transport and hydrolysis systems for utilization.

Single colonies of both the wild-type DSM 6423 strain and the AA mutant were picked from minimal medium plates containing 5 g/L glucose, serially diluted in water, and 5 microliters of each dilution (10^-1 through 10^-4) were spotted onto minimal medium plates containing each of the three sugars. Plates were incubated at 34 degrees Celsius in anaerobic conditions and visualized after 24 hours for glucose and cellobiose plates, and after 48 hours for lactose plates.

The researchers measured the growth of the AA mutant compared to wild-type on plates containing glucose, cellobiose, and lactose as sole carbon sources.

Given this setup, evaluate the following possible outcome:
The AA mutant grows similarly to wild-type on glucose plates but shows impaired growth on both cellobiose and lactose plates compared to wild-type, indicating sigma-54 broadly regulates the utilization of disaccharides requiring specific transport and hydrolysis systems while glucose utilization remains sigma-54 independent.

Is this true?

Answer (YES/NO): YES